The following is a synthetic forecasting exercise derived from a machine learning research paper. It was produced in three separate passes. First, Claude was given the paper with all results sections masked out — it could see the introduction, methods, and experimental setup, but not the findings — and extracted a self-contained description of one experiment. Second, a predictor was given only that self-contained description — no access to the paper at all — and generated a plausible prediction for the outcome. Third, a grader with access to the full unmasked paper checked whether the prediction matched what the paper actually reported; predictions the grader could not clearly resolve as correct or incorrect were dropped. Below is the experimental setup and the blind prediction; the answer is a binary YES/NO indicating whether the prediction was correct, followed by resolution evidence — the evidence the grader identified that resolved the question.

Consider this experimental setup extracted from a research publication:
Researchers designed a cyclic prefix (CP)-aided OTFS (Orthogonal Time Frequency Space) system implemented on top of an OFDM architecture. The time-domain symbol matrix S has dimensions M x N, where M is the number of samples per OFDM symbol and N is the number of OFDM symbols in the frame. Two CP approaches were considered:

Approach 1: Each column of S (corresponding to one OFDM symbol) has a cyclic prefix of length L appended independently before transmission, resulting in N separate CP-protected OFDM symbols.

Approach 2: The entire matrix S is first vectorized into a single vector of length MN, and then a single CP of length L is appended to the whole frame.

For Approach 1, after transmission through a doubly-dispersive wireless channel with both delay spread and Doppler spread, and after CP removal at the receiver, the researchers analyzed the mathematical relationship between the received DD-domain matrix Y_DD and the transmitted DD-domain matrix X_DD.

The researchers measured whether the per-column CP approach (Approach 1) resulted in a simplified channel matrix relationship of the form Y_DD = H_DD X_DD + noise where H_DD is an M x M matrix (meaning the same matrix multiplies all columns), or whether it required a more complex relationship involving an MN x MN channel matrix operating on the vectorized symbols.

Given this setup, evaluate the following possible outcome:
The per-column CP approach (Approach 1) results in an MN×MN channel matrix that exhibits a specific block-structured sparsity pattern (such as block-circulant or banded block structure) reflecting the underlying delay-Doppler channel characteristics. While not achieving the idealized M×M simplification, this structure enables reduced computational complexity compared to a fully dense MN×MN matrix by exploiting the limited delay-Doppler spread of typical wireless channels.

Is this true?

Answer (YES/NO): NO